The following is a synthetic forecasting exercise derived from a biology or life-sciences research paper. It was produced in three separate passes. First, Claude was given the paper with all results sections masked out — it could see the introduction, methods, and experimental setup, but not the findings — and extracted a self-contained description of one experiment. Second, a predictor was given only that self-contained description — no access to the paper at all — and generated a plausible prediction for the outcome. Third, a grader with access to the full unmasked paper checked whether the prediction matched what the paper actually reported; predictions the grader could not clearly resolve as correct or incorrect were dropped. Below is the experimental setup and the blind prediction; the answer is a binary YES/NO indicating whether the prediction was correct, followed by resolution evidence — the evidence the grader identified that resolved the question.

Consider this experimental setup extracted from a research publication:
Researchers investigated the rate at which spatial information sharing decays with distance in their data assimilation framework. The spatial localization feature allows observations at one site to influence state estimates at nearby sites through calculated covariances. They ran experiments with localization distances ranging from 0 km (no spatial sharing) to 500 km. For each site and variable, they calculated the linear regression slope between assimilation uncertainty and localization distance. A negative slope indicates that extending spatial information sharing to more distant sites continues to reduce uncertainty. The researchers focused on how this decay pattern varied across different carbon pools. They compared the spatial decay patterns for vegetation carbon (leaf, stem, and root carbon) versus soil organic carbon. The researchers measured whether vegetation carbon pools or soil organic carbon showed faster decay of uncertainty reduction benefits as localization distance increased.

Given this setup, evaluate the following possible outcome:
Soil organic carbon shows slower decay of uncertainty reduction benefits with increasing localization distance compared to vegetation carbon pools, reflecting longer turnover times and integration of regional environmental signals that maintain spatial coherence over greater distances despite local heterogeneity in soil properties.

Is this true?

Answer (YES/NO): NO